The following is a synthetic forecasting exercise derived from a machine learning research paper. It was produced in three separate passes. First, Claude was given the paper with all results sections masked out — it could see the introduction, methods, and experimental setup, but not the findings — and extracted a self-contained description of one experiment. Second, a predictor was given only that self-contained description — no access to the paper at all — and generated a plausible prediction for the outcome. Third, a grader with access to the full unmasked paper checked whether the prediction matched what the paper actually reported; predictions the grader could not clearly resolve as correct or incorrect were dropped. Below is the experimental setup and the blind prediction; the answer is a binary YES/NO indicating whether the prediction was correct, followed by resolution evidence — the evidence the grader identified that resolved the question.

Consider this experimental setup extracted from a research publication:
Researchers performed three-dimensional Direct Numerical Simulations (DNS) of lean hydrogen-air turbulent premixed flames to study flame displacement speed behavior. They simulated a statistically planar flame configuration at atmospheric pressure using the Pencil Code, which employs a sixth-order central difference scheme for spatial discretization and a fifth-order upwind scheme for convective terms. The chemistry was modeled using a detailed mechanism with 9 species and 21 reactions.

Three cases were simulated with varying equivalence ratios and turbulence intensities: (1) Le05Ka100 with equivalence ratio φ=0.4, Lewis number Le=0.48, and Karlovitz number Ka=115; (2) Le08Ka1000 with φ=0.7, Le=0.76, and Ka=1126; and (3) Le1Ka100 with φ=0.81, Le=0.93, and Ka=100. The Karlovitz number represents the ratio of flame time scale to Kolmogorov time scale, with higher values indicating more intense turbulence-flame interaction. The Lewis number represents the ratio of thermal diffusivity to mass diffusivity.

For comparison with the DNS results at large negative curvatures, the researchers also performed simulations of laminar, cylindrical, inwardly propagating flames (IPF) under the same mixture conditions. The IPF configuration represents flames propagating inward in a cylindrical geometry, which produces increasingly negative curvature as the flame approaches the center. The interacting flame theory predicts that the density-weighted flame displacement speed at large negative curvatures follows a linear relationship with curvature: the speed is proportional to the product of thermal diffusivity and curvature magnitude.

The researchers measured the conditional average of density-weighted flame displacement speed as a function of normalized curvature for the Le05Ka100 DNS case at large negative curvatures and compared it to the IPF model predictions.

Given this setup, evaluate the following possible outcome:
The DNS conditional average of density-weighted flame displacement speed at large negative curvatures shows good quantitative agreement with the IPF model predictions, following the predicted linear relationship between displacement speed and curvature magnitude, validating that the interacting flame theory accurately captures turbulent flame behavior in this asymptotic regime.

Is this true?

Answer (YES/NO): YES